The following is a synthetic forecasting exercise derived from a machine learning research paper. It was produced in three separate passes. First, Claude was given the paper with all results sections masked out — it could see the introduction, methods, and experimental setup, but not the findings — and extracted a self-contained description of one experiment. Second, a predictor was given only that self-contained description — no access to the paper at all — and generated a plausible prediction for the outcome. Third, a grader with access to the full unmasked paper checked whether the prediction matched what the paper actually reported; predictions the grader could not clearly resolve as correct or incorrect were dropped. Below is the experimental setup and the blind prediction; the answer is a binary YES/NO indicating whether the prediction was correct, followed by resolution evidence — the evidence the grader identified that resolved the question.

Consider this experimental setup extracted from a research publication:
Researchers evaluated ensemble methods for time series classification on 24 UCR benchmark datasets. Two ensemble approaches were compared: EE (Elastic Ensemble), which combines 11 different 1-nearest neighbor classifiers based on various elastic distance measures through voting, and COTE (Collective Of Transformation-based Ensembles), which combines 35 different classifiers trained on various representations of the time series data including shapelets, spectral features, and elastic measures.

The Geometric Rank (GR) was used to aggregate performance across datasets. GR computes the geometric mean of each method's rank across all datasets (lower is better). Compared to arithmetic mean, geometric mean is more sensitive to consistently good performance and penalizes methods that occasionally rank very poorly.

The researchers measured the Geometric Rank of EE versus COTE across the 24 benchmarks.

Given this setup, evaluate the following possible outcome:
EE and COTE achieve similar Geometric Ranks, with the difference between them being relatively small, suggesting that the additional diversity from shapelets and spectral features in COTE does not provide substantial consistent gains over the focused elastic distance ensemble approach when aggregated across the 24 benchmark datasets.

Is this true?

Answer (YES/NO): NO